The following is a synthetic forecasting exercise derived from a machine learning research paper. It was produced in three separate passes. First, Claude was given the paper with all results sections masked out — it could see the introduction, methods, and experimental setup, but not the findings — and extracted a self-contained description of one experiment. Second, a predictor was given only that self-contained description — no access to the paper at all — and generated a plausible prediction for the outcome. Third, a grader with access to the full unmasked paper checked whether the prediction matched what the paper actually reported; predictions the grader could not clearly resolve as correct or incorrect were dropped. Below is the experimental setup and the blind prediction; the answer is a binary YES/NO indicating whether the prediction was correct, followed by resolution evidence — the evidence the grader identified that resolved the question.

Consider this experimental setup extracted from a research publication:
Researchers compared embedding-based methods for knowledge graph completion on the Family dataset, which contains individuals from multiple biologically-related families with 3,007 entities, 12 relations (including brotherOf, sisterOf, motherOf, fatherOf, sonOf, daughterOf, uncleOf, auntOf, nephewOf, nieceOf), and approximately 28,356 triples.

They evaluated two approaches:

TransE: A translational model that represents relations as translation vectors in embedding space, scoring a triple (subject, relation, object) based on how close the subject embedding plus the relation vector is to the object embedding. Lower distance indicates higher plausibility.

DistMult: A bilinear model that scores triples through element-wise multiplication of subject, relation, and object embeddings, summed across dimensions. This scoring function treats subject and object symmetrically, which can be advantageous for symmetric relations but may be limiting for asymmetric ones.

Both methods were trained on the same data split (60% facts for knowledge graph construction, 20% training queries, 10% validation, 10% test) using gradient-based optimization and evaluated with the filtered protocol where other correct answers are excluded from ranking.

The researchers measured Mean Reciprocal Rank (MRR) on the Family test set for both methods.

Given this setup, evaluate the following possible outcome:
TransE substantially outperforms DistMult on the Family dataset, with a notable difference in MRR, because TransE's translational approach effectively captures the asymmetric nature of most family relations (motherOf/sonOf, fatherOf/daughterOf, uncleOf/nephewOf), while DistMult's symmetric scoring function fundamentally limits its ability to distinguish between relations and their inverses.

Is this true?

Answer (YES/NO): NO